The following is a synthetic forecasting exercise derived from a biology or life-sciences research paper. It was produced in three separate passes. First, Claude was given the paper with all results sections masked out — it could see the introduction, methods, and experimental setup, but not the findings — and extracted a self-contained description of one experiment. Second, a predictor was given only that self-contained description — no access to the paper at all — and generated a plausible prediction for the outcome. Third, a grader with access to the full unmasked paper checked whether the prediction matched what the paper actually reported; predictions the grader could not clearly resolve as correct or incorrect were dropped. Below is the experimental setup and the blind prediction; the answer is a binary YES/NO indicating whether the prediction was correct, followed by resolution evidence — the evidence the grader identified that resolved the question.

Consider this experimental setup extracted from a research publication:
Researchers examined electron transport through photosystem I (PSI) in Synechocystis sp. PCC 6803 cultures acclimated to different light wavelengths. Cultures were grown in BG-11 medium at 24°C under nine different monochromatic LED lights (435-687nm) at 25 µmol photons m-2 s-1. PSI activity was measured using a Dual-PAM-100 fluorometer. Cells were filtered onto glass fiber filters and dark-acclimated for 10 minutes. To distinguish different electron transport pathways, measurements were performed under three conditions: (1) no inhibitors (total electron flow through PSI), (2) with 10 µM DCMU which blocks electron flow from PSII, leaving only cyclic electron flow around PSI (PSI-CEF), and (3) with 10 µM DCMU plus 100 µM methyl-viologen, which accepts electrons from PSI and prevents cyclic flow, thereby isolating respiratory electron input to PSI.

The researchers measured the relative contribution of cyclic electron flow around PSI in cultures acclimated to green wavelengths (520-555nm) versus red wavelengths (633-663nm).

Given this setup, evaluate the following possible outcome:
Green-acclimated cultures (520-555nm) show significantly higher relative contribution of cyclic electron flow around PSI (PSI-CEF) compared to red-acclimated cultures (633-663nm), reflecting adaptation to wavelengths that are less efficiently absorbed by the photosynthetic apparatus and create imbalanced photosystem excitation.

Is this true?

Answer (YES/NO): NO